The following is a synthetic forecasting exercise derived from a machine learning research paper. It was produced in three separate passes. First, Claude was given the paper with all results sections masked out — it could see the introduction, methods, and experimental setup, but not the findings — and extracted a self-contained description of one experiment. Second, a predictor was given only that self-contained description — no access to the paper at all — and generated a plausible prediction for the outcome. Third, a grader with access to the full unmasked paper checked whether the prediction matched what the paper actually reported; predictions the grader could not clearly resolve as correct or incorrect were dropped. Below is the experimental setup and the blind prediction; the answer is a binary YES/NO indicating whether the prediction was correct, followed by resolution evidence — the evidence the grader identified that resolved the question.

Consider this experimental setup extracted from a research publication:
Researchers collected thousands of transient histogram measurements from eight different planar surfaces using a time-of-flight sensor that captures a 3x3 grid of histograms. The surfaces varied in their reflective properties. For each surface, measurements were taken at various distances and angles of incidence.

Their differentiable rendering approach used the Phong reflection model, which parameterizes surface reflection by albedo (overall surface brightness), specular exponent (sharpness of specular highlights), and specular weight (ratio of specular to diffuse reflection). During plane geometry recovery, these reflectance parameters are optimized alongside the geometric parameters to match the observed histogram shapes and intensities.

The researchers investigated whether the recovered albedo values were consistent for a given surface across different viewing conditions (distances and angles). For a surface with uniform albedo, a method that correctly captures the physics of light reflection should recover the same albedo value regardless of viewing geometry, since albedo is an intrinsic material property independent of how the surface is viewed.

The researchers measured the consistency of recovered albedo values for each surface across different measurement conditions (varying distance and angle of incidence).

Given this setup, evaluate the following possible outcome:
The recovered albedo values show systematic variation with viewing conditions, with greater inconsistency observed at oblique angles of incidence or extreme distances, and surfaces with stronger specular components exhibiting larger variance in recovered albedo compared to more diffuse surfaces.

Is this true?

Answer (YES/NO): NO